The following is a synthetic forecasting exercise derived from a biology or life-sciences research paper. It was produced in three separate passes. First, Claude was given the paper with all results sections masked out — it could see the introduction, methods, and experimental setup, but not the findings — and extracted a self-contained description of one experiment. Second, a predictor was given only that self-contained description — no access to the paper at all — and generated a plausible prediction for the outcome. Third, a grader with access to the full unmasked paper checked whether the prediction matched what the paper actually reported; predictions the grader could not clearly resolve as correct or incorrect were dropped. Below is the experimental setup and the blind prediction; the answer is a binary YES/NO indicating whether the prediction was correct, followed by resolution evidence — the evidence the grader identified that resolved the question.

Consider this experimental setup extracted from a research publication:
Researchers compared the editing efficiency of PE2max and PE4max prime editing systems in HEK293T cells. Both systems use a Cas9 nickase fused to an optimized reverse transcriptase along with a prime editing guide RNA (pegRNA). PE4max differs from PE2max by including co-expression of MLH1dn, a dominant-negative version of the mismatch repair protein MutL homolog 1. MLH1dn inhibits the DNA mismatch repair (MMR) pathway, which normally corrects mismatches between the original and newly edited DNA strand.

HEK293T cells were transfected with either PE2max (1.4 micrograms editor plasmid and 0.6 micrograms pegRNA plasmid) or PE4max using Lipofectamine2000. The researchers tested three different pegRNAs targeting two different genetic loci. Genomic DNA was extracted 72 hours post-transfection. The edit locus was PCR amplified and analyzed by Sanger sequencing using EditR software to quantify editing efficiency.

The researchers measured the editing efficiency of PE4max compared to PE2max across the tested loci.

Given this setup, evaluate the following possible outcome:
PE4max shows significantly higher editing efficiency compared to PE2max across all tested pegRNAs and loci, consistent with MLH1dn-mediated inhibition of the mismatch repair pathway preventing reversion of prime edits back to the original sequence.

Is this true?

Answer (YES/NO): NO